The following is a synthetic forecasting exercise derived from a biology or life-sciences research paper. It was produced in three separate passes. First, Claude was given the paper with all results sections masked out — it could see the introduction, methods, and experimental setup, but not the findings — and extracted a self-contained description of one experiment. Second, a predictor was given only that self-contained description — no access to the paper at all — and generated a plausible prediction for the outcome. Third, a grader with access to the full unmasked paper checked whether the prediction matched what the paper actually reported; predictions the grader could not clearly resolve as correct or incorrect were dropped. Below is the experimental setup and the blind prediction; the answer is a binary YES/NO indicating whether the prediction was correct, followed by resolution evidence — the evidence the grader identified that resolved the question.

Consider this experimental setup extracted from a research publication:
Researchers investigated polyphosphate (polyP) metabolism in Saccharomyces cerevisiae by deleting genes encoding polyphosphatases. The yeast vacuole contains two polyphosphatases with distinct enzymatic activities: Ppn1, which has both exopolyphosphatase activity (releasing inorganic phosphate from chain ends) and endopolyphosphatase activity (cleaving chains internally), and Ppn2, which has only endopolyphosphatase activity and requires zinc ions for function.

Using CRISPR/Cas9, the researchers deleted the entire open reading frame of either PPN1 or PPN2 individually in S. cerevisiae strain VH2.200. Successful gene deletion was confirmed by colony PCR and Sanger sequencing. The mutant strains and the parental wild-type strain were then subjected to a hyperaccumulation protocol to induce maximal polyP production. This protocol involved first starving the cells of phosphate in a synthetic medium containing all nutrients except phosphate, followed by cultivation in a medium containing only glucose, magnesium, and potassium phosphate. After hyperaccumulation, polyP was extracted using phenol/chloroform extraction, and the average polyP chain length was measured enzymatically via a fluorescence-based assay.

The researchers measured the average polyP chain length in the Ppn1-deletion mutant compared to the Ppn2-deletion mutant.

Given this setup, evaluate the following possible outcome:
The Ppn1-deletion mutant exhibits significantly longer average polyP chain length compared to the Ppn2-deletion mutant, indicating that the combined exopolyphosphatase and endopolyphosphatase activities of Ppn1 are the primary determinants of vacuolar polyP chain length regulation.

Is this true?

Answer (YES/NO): YES